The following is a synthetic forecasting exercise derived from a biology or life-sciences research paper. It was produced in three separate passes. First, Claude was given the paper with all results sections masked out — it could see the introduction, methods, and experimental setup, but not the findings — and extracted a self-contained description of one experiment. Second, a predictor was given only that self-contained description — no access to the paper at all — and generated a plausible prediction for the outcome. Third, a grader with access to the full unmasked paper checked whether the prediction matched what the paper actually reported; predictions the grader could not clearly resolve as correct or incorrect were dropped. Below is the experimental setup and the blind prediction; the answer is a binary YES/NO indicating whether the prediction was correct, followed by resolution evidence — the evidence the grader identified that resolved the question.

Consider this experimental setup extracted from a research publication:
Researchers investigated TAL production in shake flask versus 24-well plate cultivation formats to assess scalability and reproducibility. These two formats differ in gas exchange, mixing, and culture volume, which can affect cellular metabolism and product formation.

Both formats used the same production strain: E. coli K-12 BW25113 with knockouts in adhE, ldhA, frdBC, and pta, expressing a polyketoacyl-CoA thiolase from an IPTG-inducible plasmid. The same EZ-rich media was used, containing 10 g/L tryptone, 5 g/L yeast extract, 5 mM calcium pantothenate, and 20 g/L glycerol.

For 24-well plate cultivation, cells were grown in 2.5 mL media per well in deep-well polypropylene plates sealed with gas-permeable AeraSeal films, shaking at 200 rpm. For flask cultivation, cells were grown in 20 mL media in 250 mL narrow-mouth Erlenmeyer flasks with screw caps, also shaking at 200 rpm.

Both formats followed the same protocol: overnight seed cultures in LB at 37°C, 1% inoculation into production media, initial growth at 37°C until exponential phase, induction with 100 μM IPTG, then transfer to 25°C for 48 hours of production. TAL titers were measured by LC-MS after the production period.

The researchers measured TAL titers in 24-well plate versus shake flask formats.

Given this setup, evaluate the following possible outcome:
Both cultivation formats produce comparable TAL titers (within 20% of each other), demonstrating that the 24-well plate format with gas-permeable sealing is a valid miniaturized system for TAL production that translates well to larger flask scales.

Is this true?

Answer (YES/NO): NO